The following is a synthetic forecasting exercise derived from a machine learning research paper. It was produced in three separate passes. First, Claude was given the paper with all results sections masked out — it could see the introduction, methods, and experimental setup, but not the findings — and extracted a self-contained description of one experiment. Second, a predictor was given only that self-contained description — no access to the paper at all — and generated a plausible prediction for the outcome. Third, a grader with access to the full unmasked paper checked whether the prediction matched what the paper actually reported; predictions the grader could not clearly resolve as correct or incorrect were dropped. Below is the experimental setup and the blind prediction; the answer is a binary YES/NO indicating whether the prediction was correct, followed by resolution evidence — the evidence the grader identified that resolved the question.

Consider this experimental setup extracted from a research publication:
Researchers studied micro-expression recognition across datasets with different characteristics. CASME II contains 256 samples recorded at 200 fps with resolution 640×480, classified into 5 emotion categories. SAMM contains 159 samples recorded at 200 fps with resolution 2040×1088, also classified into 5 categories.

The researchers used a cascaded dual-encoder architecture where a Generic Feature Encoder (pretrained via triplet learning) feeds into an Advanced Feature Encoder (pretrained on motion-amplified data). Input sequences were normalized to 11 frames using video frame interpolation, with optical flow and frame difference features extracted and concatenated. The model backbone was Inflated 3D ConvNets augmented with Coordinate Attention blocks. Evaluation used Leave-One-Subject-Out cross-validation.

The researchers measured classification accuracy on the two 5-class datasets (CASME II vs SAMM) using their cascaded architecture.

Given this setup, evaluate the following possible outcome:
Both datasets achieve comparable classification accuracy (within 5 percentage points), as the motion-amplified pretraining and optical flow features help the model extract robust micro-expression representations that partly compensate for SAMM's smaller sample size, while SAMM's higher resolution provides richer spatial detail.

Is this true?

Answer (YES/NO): NO